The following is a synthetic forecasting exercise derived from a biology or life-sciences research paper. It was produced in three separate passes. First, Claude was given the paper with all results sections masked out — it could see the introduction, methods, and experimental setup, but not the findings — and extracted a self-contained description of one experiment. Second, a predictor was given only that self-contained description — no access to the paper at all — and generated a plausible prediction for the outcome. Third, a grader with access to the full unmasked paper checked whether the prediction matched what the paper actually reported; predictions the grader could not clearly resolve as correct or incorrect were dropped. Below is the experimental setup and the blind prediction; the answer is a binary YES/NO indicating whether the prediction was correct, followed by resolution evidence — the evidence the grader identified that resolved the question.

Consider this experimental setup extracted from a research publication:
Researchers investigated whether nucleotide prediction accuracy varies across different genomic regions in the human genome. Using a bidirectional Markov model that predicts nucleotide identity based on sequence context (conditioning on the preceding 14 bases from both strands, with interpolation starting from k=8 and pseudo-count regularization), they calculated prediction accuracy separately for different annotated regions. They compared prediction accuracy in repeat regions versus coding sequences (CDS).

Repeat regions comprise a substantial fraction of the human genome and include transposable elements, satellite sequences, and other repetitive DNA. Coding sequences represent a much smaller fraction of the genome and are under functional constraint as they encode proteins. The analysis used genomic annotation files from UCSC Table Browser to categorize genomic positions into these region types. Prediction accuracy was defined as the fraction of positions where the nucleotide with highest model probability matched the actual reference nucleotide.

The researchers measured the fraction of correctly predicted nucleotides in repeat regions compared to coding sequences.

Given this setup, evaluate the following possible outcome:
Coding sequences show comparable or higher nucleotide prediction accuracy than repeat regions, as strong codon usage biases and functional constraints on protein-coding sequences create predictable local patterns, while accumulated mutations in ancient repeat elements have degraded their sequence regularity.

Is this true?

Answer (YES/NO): NO